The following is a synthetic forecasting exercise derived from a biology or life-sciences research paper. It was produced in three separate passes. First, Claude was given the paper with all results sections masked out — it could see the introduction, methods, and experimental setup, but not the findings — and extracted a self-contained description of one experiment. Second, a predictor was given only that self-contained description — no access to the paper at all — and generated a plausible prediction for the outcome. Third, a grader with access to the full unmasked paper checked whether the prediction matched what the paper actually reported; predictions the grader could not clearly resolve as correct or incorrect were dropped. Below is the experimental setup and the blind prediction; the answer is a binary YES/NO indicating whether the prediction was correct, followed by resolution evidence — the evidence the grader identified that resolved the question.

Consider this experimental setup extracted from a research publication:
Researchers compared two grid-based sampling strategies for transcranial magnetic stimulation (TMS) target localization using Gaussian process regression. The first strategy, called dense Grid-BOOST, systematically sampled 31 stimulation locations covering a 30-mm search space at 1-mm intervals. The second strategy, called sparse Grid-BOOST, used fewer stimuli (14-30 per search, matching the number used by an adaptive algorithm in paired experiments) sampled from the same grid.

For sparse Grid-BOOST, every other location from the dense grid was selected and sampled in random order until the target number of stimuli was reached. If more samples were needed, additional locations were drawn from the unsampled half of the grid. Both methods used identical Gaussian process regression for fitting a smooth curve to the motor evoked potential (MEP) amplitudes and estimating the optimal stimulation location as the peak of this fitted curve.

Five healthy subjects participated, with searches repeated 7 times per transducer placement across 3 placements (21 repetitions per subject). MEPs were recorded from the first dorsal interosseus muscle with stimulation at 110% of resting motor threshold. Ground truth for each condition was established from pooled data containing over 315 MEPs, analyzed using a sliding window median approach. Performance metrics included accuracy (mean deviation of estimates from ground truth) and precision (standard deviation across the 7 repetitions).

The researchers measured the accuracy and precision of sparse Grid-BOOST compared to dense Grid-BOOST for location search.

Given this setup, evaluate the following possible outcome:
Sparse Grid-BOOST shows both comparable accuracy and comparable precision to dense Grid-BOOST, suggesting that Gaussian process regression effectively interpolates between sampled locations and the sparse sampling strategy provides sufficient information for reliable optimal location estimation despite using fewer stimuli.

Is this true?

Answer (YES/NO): NO